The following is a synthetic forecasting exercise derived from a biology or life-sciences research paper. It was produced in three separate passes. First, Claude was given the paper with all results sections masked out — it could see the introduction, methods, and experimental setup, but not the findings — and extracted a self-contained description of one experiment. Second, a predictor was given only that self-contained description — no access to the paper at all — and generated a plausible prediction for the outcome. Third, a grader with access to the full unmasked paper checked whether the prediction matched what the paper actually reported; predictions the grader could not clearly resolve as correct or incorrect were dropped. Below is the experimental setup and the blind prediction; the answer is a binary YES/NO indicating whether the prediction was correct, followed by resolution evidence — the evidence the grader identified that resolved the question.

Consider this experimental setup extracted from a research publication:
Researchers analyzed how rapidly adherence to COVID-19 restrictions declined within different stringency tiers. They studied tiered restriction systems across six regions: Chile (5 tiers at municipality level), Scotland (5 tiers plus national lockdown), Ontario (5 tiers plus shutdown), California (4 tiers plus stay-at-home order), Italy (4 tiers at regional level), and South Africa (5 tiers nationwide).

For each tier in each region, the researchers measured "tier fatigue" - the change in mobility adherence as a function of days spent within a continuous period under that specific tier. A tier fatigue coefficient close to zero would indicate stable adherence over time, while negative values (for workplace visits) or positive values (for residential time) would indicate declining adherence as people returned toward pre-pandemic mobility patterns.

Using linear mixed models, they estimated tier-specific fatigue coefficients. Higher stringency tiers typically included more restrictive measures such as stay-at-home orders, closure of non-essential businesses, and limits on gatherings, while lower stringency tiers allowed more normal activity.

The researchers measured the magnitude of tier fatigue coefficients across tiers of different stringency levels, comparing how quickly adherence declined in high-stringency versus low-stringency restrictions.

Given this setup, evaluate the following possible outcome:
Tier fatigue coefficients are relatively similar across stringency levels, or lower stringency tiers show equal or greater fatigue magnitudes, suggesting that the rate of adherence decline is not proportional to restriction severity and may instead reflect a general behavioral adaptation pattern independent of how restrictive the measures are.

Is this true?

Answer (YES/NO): NO